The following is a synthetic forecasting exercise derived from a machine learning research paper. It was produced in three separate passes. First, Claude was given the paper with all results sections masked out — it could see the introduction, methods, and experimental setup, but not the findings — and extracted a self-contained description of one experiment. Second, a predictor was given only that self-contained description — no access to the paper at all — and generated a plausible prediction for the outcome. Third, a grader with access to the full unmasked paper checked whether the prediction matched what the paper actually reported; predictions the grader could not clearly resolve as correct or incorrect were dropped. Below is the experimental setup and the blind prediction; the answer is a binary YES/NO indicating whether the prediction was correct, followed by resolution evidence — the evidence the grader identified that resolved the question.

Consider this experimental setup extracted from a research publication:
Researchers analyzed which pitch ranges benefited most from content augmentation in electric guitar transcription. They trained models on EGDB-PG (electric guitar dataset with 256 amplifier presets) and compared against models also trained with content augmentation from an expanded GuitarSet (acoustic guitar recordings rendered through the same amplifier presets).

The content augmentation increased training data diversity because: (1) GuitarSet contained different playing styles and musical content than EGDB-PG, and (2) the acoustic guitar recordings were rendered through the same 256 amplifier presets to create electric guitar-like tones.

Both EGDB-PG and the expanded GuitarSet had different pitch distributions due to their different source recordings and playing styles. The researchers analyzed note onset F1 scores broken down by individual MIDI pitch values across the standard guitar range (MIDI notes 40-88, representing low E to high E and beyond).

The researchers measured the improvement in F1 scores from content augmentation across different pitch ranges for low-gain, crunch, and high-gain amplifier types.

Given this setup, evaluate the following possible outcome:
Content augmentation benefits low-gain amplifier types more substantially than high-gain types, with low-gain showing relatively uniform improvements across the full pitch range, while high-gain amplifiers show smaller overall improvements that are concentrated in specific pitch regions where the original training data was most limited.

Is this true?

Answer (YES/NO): NO